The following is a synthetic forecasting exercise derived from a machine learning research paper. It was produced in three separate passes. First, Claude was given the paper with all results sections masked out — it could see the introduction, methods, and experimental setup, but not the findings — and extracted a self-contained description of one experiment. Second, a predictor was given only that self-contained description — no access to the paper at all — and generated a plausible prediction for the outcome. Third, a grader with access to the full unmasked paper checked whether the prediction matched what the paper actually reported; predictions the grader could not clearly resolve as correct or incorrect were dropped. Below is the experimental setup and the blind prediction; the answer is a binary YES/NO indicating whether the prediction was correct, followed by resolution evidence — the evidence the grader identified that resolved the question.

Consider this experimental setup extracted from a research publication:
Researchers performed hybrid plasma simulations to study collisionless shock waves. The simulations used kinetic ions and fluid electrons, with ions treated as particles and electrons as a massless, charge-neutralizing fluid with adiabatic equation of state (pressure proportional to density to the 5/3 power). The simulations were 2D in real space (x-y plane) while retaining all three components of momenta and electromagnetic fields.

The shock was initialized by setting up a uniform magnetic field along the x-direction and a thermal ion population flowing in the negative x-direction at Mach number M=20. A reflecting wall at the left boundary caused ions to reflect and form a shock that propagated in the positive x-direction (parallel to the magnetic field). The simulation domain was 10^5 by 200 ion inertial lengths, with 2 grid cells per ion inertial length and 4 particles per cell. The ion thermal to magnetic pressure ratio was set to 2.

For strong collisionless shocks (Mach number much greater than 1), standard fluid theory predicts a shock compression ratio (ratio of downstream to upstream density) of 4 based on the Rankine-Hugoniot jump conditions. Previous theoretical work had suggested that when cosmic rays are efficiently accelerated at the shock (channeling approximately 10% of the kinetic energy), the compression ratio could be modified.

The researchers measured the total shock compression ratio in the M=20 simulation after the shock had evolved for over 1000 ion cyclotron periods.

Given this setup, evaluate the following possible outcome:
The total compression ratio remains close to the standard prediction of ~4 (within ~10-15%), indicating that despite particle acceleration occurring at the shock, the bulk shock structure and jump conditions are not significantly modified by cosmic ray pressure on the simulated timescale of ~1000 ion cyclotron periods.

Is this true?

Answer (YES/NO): NO